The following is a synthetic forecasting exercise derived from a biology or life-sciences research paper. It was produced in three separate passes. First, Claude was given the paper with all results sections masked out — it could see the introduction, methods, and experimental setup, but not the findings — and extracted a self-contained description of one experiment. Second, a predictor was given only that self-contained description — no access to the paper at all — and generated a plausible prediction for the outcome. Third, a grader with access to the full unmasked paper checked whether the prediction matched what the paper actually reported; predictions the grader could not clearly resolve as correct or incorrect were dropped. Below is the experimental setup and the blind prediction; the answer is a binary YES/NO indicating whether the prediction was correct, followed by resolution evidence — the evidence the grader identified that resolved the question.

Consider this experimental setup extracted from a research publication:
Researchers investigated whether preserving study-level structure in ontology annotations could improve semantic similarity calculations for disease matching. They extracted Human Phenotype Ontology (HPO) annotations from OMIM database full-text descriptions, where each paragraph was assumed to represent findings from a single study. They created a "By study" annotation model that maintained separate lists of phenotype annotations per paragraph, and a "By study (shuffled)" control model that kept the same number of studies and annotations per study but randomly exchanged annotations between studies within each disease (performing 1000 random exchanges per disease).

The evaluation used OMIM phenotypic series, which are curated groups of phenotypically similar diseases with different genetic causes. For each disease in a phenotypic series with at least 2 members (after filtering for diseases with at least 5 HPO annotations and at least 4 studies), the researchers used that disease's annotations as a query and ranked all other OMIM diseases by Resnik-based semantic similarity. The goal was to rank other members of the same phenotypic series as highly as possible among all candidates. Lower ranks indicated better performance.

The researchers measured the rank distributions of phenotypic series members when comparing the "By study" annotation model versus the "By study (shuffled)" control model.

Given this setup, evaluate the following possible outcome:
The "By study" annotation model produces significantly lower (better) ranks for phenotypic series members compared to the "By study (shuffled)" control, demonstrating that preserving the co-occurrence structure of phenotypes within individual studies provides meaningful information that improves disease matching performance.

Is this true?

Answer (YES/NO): YES